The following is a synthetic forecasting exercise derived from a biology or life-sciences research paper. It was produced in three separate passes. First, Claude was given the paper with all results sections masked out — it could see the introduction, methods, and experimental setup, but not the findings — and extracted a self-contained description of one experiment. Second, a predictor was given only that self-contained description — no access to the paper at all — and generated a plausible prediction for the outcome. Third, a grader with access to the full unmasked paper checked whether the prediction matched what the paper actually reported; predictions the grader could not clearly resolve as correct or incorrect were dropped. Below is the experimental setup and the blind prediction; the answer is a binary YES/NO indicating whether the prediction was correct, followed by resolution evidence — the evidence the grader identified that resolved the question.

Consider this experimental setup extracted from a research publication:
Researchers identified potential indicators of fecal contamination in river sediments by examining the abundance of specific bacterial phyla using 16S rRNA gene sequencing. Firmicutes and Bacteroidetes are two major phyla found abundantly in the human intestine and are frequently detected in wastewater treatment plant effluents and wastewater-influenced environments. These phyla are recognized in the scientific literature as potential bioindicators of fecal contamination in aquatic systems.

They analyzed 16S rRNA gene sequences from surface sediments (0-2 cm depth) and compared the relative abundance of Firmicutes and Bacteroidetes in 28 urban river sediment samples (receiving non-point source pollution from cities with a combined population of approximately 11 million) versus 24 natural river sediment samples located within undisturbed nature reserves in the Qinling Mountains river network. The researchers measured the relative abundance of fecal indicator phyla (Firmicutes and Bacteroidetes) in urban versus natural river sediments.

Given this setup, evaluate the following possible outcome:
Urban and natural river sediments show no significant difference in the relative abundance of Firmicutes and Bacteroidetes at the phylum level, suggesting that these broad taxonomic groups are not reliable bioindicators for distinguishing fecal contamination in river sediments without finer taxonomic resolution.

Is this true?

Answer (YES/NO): NO